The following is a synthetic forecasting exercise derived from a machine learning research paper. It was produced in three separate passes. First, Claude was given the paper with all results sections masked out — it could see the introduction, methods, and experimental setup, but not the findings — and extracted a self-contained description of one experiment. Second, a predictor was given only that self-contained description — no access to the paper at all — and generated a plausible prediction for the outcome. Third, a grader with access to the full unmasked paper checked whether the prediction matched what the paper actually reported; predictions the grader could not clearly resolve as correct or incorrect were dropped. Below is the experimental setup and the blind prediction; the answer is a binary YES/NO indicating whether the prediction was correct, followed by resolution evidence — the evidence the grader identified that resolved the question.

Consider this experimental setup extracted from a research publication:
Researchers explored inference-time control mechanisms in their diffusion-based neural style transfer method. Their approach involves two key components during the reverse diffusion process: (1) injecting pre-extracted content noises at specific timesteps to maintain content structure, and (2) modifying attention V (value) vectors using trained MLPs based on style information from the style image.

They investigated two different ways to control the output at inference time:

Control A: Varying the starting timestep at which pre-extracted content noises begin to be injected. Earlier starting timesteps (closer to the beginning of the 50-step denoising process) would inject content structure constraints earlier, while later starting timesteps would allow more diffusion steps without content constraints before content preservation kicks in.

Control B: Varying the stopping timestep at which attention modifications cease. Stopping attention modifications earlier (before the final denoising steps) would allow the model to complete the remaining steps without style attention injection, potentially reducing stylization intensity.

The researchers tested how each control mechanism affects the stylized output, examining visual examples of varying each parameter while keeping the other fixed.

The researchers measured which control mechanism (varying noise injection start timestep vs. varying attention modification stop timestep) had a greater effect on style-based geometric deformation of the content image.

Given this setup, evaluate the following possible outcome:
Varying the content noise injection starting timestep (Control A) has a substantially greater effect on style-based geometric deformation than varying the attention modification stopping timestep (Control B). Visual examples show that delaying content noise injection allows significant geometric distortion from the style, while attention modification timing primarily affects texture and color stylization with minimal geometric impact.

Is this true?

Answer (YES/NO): YES